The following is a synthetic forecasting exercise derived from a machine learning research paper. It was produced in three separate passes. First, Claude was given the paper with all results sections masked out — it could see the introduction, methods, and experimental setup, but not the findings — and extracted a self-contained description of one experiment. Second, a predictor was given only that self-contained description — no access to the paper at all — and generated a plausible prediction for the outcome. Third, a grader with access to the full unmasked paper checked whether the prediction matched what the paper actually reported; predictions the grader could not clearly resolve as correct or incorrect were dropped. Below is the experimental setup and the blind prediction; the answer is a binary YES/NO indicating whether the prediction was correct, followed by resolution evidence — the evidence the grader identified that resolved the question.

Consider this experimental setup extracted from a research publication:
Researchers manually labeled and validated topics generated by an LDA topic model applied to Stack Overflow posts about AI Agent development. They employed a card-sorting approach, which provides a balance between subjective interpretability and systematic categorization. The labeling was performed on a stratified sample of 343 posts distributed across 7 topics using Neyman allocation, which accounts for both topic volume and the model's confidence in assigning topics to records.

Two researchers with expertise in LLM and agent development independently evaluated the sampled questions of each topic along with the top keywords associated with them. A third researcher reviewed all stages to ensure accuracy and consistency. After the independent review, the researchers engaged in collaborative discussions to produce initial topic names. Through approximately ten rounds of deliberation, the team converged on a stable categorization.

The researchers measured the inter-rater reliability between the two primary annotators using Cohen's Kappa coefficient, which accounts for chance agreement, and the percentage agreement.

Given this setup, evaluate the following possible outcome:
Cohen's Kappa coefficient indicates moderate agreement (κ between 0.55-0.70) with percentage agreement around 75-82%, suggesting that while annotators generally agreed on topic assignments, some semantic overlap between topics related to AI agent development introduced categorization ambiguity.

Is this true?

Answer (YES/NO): NO